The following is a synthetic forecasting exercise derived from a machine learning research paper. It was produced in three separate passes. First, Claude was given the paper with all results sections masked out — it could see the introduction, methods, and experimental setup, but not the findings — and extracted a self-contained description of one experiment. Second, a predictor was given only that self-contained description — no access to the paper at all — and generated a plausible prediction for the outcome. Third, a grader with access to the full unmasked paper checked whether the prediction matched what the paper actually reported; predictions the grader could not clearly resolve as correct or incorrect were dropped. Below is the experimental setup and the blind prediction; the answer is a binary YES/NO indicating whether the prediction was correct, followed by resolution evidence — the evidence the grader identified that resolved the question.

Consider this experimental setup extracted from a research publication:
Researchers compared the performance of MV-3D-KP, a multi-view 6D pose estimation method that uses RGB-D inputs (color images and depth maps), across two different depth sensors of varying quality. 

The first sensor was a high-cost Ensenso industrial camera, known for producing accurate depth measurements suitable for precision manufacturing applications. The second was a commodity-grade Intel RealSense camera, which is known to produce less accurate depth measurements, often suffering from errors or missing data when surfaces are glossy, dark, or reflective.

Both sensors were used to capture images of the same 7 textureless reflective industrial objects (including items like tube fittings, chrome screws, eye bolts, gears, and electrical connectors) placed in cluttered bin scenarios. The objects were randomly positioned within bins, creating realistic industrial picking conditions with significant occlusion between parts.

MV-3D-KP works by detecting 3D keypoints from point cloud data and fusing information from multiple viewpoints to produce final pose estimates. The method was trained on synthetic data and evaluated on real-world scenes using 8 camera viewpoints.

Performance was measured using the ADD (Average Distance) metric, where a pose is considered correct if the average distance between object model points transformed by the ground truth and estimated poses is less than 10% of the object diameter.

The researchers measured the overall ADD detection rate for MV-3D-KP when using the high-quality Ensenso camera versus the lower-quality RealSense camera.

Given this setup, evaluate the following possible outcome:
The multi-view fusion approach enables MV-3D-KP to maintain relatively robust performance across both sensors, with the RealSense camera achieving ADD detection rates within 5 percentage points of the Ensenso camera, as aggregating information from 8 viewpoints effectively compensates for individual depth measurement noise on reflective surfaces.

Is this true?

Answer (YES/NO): NO